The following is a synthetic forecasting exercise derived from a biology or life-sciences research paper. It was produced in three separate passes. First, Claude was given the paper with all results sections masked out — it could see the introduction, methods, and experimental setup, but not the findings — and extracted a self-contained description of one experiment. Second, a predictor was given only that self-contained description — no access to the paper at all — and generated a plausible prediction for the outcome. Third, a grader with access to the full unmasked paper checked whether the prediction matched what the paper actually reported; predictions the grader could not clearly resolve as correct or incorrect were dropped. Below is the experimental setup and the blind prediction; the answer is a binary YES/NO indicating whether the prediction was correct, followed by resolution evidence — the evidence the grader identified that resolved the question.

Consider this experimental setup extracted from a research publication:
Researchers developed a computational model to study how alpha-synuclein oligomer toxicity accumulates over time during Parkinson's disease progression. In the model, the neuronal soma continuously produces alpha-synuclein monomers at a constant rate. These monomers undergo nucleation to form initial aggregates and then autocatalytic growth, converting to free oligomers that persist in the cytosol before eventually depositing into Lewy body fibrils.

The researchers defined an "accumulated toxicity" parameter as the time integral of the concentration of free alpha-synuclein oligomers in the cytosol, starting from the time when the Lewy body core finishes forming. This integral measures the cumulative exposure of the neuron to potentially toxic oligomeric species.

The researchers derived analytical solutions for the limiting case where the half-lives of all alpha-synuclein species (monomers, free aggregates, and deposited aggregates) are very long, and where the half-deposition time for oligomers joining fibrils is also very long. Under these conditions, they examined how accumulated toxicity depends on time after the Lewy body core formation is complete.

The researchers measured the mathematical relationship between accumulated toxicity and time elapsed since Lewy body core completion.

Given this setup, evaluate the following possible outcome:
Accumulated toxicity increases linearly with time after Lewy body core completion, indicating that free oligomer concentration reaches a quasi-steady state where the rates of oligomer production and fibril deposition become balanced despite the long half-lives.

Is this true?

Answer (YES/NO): NO